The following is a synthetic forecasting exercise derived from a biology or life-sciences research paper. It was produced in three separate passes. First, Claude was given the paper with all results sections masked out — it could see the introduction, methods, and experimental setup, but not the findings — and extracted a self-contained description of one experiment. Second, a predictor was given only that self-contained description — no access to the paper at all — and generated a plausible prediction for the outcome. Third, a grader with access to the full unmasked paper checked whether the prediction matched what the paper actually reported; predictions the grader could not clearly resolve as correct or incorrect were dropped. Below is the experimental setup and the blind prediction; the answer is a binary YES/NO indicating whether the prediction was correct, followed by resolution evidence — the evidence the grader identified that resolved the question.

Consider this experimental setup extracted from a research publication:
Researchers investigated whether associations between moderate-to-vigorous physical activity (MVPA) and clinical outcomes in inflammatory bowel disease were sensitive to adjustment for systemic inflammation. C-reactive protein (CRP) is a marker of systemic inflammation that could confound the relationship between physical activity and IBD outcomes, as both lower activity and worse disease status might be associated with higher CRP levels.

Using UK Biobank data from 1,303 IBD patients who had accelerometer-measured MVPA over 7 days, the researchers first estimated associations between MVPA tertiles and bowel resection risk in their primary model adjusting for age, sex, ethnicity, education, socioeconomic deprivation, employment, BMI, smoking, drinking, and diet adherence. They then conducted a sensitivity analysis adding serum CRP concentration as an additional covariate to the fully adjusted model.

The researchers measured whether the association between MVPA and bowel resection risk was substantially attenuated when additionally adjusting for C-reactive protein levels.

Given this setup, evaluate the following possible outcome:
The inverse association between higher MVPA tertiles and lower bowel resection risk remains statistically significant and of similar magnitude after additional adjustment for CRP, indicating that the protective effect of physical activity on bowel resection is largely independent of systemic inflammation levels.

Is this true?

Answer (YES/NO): YES